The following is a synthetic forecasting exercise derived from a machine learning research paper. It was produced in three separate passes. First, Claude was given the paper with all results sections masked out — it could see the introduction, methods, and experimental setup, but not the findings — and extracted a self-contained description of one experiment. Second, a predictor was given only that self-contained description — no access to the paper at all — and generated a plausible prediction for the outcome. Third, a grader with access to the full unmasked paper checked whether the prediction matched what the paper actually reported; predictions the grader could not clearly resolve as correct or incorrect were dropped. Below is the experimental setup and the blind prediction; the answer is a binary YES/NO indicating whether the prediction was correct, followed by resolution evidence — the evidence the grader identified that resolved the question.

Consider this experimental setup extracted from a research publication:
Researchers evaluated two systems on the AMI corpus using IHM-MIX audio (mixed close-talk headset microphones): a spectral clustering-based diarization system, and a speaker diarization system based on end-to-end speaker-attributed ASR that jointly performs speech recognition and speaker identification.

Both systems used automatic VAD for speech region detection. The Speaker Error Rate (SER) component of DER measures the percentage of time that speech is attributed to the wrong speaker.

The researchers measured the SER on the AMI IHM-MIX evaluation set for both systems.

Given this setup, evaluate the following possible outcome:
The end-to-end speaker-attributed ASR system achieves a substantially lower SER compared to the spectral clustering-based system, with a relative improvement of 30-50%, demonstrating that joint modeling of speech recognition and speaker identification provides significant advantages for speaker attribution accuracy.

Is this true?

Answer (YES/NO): NO